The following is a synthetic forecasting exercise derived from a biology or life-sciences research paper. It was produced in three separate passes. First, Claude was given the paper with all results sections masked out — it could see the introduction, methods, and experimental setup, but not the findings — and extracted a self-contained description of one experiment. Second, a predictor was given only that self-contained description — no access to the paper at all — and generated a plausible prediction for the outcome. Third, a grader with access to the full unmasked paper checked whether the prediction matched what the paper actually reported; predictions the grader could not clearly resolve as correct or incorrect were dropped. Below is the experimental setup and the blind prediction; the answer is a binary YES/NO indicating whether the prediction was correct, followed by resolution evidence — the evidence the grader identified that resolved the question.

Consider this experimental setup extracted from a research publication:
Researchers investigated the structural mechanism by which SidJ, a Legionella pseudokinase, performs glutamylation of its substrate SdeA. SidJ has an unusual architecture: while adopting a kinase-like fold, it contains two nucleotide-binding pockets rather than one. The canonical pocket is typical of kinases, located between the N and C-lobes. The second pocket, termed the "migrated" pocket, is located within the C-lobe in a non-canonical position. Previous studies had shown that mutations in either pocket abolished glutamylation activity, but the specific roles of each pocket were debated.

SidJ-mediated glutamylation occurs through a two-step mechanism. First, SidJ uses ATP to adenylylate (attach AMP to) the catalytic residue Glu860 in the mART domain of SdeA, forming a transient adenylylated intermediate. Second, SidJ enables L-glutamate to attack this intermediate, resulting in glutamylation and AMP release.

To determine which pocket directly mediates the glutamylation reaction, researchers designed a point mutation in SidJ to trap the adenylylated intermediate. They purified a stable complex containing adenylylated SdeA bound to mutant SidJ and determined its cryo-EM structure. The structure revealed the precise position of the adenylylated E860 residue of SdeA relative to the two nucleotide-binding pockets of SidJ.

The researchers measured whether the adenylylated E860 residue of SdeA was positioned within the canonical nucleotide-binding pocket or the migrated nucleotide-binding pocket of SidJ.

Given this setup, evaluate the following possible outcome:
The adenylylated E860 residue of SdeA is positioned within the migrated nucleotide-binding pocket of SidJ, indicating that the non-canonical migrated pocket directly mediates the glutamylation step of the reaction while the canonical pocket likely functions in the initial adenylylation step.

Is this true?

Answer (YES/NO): YES